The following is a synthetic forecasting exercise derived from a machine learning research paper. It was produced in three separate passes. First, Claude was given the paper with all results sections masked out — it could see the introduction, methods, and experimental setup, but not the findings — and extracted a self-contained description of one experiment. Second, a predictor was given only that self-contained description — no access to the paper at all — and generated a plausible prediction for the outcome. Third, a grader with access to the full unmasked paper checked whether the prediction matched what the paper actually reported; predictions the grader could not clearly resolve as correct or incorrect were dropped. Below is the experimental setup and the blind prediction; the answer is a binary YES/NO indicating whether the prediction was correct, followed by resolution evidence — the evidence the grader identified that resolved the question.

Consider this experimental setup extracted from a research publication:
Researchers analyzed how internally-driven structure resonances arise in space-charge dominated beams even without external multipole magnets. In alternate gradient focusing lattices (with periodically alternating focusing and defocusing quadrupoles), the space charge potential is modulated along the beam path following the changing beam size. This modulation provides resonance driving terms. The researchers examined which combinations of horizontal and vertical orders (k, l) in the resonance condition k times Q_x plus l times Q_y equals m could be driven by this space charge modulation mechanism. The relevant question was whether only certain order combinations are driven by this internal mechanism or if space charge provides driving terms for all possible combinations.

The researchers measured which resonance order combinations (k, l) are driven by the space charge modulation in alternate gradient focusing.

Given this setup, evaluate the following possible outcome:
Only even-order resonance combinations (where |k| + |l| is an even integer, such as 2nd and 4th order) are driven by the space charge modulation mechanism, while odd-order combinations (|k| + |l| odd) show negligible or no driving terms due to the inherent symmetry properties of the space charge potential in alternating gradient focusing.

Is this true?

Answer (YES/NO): NO